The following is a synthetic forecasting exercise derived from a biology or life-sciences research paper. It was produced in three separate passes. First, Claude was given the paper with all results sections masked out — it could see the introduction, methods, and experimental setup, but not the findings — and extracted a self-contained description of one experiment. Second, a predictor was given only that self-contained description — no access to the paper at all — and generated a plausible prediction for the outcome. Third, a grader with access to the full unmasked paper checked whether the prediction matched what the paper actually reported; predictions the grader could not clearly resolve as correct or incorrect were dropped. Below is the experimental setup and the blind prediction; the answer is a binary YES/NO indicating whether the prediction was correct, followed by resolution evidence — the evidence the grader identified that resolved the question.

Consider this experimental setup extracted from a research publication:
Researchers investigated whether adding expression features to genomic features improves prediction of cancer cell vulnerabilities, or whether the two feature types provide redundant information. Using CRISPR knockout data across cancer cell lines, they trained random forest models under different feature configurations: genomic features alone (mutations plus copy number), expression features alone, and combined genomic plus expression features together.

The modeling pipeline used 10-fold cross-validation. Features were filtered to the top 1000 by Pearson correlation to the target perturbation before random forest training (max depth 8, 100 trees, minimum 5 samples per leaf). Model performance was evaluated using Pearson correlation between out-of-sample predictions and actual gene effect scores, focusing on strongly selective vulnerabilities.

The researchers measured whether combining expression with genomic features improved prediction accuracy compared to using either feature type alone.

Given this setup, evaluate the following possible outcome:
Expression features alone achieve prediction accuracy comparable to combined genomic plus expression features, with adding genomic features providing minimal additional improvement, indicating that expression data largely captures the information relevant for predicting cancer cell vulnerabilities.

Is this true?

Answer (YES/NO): YES